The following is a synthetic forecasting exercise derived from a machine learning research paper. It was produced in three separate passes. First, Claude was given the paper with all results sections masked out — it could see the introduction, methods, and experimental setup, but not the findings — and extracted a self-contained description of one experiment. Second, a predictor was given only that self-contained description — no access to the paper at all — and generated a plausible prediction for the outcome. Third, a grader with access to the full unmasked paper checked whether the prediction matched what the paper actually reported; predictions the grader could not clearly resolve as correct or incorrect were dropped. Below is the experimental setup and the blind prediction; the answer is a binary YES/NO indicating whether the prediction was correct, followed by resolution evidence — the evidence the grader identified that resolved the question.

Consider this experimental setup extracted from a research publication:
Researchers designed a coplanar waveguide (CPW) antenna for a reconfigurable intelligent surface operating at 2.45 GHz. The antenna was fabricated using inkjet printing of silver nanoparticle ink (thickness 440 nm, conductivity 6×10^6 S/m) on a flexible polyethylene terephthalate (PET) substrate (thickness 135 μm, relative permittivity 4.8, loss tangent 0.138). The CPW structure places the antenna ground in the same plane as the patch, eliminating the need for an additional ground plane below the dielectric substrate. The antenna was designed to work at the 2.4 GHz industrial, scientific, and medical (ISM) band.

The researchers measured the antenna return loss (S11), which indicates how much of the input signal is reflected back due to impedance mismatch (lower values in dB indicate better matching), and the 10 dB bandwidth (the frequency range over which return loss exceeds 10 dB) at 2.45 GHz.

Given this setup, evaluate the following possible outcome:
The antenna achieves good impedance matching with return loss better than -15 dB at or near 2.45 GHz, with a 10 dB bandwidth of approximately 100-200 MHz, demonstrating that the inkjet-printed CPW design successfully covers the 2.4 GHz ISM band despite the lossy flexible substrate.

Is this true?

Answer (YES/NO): NO